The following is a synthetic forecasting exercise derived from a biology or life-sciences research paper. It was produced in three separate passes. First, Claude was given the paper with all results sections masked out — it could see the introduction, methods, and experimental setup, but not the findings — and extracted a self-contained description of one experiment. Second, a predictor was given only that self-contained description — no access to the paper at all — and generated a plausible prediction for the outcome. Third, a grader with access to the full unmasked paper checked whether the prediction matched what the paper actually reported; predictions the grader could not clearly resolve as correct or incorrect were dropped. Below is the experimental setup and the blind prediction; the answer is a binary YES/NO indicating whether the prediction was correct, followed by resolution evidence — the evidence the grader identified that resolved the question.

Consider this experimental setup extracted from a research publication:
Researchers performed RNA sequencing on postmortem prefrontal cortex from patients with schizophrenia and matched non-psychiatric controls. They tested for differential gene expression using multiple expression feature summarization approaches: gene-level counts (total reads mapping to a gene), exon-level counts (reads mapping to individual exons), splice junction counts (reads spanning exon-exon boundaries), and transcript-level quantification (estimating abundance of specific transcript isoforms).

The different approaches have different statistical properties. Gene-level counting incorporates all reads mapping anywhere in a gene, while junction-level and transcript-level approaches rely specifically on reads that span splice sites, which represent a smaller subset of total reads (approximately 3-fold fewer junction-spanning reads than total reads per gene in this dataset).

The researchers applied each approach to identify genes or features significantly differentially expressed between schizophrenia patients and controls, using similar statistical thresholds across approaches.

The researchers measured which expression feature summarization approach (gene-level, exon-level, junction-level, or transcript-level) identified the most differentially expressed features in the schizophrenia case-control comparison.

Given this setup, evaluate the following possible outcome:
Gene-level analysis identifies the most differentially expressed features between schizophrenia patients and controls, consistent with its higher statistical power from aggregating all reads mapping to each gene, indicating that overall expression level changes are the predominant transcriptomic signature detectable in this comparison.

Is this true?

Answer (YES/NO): YES